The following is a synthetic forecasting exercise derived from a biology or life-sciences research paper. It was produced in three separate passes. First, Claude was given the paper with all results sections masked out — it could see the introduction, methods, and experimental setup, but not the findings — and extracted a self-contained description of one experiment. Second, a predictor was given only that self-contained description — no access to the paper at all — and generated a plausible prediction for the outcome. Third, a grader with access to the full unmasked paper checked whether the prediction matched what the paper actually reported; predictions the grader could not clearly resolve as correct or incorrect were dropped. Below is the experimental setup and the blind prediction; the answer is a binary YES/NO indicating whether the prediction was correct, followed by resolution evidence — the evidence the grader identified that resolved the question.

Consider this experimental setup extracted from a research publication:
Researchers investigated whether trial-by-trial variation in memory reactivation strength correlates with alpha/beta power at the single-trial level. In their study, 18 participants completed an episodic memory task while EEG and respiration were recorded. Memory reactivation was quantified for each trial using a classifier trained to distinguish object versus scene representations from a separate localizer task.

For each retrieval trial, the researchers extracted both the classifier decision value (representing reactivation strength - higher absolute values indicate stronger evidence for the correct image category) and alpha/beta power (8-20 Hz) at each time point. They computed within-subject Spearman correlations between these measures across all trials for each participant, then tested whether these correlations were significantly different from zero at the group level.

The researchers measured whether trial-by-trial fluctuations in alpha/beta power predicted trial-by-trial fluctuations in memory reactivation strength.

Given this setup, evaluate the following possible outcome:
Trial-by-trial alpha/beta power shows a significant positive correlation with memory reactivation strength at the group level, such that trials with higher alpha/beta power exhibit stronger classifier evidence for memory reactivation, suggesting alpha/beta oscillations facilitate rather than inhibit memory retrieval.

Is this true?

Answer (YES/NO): NO